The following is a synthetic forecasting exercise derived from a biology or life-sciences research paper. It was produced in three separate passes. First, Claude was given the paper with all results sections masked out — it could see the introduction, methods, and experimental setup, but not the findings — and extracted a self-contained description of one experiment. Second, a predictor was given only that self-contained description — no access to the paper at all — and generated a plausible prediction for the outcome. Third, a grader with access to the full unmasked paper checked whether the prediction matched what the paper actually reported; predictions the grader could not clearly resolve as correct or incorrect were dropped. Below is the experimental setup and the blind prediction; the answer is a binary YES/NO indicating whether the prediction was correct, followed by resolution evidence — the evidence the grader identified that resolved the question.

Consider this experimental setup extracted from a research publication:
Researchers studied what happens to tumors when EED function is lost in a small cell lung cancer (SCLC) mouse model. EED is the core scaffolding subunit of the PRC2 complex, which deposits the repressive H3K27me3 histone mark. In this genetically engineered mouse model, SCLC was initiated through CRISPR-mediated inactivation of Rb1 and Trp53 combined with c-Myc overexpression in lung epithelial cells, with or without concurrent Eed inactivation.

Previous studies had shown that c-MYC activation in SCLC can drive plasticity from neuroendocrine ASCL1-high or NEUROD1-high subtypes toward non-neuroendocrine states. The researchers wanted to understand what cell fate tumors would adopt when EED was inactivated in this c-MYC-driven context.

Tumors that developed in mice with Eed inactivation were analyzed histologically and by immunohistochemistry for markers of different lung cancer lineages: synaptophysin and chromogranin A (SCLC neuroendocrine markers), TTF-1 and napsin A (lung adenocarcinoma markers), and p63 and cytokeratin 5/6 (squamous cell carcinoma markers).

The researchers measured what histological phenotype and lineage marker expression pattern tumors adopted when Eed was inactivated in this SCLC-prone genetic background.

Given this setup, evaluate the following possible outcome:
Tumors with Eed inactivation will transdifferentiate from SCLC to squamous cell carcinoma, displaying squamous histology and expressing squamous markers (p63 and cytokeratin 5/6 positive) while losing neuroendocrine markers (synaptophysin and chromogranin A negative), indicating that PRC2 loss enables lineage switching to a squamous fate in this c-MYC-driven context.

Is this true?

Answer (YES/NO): NO